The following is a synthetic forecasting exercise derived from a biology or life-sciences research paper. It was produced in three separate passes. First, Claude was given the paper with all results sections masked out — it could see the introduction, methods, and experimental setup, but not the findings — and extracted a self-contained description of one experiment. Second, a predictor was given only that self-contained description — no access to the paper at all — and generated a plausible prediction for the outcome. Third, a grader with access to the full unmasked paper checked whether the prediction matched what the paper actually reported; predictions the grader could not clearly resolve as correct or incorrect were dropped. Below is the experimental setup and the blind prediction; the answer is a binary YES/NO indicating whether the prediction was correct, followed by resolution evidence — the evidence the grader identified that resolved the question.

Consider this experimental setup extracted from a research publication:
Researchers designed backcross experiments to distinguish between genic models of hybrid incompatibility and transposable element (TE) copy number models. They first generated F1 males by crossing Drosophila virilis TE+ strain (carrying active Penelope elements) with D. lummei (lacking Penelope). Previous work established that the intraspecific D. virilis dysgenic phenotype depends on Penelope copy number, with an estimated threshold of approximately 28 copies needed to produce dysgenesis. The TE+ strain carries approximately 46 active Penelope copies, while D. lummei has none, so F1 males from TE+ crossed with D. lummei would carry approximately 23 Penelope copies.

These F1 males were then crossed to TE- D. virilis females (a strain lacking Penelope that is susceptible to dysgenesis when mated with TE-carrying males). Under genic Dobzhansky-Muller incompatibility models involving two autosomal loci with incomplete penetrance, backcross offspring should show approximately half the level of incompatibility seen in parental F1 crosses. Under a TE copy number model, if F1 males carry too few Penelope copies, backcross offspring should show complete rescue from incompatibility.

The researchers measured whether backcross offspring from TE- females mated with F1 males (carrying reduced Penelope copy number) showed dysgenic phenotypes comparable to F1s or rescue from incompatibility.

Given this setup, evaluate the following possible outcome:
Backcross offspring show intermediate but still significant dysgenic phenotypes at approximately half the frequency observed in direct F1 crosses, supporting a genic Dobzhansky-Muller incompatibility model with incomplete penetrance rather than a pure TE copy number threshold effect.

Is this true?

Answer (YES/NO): NO